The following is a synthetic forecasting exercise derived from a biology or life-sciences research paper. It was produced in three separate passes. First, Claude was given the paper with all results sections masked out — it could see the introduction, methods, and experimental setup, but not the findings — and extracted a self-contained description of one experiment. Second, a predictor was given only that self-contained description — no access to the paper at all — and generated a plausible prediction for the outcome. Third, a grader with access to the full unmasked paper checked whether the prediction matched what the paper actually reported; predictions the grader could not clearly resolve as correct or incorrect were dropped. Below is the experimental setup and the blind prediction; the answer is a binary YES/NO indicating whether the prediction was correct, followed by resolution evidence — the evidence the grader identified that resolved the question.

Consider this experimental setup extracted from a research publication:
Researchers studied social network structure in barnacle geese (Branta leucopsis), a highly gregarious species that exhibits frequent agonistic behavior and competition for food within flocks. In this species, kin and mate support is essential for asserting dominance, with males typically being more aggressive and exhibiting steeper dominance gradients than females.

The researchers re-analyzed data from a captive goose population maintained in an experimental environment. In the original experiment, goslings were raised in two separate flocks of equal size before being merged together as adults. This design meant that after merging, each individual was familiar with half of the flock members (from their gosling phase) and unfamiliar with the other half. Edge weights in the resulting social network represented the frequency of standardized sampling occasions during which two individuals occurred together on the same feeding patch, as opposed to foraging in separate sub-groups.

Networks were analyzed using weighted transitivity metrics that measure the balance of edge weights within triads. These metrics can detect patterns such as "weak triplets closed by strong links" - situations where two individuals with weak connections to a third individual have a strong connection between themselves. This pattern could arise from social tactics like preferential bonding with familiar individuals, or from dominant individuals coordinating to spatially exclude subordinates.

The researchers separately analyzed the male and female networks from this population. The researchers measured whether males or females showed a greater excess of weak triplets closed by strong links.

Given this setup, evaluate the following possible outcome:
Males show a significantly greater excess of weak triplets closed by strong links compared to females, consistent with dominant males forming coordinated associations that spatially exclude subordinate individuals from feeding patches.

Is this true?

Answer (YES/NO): YES